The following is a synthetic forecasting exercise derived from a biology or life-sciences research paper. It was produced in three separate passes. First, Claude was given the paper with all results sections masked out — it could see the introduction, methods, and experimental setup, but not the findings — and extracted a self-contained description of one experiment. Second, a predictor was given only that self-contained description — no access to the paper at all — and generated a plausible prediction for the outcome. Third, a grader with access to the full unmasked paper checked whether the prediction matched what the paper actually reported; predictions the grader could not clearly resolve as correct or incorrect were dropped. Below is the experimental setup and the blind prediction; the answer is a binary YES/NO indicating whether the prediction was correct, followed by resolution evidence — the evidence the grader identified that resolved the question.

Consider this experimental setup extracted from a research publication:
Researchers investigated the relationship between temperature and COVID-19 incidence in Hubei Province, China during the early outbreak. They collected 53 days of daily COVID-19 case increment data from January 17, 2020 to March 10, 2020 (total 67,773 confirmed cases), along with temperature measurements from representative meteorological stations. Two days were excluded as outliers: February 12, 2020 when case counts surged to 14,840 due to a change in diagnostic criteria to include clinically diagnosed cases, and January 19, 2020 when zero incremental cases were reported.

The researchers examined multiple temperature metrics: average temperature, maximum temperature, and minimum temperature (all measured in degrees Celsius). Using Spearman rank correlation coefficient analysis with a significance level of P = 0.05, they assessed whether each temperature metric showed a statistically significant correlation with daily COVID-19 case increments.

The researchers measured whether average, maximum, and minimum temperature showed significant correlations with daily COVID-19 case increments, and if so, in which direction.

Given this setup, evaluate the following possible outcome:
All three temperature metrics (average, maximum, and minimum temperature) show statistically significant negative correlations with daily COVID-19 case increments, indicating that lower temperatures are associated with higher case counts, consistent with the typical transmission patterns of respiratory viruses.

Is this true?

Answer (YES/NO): NO